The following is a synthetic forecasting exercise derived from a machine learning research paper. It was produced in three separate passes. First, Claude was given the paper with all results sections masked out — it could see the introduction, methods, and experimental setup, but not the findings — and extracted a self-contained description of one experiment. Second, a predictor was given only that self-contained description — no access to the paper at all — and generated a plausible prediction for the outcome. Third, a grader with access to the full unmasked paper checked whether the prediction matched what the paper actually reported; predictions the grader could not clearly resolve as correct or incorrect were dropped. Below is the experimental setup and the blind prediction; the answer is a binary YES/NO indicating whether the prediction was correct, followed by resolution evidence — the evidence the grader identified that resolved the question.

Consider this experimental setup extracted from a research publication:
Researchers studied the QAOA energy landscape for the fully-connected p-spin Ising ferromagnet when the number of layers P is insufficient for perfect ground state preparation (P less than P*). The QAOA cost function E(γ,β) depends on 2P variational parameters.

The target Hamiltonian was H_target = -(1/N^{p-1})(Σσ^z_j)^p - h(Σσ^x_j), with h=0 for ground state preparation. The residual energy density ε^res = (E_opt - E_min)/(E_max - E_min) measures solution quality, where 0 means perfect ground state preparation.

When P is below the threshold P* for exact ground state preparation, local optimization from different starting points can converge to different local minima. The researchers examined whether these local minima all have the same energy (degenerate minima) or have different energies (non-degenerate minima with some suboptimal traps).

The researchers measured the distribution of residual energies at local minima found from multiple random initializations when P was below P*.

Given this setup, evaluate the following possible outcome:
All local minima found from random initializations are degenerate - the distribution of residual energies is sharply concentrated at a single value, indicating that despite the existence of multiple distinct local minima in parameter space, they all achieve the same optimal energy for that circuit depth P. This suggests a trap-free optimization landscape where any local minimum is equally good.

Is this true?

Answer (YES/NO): NO